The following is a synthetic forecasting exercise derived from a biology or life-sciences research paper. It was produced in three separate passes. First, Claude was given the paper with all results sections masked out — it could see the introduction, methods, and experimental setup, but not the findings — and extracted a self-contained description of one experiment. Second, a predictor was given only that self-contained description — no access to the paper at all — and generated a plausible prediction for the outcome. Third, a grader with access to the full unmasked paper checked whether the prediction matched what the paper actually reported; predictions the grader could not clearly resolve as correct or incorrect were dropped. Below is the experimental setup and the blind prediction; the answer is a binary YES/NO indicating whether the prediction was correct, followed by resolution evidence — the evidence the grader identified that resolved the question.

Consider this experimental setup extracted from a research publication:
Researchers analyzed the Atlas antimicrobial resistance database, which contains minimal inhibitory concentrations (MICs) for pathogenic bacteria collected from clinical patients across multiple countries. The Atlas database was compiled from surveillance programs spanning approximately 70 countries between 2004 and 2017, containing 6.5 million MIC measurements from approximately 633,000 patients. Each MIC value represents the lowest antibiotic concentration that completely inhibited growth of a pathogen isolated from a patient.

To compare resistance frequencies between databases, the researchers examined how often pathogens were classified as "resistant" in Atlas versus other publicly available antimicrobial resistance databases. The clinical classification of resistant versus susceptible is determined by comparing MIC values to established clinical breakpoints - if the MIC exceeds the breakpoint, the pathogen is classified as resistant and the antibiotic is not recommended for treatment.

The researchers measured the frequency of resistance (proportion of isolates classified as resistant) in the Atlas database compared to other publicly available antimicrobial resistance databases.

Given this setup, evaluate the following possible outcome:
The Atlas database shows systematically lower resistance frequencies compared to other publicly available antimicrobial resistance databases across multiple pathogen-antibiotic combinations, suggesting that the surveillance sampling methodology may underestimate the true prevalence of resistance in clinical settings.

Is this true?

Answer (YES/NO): NO